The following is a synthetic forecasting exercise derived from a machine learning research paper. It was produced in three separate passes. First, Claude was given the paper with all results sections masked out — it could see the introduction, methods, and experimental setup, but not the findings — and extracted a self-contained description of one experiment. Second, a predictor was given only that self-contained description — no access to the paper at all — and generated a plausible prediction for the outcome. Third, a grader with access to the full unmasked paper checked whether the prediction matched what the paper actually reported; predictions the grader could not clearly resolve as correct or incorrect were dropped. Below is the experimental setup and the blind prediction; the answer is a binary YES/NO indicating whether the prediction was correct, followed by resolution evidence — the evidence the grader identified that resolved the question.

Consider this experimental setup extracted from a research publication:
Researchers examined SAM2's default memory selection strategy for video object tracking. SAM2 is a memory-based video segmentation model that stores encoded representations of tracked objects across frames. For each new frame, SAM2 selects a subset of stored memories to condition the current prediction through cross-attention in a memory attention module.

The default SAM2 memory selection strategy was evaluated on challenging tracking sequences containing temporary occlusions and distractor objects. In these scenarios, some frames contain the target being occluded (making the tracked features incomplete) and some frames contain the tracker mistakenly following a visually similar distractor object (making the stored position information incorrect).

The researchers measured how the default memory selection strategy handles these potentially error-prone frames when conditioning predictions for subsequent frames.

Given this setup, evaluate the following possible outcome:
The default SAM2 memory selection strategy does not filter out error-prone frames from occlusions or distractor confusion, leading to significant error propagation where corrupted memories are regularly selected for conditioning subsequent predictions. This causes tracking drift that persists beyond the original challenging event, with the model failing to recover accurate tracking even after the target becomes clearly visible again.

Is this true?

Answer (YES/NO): YES